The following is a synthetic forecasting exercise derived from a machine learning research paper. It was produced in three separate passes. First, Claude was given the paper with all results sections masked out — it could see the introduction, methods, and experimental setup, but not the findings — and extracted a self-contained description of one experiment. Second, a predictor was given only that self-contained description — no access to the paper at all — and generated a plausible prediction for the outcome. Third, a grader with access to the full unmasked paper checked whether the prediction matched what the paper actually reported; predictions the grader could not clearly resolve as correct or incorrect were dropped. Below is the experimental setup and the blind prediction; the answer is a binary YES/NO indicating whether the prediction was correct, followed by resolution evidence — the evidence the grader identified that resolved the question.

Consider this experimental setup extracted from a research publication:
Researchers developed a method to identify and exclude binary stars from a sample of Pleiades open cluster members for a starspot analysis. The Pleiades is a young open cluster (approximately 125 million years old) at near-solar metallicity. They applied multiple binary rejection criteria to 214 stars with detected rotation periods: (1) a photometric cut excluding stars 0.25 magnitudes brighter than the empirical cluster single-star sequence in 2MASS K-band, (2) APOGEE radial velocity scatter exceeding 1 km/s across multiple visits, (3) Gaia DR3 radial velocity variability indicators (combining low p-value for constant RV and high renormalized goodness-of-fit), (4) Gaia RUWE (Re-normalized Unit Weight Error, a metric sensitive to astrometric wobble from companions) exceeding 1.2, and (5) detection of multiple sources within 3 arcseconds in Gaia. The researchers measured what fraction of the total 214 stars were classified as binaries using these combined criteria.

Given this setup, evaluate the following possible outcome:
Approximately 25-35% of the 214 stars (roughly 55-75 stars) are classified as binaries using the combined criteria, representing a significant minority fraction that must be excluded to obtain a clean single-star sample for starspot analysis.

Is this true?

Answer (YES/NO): NO